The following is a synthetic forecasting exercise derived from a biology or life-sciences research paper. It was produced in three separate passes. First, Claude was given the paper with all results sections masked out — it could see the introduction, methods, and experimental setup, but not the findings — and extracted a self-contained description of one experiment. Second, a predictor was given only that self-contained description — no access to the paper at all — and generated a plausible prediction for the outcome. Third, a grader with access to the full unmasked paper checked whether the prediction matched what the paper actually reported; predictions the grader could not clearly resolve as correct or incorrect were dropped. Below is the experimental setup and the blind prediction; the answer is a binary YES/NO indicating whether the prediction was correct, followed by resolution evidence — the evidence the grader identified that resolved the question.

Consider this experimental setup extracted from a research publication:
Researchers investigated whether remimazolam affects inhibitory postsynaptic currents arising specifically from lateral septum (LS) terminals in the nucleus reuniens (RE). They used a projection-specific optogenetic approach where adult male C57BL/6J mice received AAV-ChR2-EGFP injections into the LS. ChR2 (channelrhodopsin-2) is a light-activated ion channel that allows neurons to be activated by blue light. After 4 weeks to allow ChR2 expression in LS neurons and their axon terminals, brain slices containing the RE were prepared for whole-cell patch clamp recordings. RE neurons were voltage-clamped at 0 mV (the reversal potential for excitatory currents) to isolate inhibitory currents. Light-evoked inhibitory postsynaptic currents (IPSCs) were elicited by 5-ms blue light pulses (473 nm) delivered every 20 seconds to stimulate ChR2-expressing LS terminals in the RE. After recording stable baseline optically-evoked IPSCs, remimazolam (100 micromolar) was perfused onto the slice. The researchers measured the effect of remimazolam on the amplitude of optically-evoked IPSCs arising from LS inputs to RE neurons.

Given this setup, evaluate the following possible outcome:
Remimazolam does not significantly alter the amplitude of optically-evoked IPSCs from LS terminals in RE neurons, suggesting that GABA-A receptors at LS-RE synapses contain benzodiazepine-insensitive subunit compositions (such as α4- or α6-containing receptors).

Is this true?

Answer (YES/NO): NO